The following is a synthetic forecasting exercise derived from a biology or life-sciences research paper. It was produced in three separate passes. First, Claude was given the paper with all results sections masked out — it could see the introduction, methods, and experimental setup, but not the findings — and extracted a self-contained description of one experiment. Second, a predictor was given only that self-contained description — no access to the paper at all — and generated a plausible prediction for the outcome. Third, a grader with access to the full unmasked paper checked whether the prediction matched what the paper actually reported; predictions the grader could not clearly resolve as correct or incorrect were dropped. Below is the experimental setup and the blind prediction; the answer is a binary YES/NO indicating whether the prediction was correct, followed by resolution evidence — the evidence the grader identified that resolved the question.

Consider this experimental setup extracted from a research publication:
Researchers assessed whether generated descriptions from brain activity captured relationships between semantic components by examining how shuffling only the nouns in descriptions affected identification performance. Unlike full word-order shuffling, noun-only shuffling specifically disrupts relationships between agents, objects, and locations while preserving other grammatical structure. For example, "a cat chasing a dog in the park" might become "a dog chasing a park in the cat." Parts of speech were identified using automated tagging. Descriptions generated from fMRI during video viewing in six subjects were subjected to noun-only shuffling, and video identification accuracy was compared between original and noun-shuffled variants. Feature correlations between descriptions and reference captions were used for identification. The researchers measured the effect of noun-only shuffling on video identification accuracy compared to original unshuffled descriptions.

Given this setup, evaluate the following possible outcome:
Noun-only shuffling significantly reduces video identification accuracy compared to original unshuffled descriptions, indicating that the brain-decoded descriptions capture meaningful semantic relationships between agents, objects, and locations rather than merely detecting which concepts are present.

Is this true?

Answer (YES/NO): YES